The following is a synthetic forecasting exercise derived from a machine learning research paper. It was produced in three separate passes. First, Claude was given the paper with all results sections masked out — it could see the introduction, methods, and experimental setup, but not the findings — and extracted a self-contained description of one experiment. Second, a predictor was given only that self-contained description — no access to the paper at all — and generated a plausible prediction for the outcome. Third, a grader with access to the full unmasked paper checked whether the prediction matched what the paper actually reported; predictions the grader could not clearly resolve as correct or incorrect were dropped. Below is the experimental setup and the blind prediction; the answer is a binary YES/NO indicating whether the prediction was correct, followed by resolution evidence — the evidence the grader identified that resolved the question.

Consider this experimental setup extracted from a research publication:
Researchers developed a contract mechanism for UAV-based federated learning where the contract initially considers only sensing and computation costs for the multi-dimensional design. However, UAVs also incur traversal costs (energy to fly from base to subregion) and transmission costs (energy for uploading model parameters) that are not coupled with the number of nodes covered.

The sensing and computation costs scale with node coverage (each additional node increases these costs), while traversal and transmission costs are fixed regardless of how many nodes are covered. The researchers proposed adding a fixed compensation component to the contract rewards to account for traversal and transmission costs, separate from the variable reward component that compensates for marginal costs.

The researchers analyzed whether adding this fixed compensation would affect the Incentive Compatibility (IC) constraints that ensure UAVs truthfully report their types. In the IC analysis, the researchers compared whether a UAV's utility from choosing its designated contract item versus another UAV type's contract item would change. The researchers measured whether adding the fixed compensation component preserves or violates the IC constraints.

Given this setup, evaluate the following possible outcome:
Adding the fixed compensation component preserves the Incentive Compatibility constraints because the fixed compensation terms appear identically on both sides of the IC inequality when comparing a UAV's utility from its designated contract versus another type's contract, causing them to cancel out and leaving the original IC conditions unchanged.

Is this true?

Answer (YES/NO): YES